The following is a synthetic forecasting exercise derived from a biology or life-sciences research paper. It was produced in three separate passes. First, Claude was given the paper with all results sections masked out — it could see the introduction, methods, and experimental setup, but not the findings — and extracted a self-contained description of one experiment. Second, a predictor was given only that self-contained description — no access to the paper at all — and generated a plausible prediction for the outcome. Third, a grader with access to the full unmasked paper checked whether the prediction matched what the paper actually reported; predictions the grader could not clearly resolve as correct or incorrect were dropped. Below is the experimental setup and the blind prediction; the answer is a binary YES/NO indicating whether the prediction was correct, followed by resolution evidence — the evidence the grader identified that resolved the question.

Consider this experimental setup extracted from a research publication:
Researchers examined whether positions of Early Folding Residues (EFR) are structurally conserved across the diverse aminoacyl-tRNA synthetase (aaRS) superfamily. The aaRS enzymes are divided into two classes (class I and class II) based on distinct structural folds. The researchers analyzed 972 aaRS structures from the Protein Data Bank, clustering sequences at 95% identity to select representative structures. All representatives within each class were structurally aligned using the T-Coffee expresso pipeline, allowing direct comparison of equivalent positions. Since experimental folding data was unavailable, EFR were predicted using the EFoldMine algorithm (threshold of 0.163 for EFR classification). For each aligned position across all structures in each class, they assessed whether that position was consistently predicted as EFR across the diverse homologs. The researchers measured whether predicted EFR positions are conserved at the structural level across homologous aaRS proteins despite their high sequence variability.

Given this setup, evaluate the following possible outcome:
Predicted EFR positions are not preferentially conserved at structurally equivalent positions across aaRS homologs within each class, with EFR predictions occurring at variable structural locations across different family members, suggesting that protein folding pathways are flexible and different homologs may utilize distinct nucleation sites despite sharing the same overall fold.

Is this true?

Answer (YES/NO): NO